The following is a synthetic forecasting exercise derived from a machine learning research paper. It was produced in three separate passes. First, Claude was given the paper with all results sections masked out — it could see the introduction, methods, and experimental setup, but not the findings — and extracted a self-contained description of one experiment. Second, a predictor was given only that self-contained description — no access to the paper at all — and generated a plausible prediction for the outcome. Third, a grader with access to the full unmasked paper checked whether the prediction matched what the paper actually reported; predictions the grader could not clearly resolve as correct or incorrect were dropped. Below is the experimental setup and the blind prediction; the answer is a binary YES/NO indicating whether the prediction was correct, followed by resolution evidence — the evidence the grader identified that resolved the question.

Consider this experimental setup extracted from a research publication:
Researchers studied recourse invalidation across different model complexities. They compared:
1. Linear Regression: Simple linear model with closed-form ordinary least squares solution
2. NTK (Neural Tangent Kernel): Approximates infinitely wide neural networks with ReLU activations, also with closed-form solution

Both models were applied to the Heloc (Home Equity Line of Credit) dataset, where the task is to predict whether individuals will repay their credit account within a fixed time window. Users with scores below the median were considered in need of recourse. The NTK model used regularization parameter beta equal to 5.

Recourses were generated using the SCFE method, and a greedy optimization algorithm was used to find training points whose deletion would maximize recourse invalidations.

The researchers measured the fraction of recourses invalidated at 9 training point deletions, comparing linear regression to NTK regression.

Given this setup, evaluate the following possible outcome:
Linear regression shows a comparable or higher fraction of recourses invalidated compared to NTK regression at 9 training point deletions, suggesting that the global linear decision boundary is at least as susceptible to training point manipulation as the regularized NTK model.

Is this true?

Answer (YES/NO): YES